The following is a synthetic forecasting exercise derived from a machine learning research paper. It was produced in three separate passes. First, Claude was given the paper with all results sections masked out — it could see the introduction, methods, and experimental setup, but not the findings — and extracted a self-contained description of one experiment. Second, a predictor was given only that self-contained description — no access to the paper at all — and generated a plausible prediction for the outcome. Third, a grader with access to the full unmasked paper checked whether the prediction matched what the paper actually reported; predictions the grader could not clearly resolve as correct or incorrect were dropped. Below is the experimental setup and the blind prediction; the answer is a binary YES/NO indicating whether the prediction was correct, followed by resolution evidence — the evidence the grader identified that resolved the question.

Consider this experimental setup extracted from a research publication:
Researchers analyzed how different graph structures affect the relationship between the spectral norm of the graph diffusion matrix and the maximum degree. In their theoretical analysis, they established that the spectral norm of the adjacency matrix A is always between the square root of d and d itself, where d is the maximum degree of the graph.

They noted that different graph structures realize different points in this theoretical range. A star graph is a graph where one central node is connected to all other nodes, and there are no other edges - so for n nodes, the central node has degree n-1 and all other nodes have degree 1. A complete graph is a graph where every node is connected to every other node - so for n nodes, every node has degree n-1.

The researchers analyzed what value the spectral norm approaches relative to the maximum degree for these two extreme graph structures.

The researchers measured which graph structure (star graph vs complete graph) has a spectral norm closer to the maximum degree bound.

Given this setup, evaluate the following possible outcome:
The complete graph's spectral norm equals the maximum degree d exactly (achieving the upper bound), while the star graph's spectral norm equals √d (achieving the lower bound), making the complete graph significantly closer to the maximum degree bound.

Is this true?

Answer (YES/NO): NO